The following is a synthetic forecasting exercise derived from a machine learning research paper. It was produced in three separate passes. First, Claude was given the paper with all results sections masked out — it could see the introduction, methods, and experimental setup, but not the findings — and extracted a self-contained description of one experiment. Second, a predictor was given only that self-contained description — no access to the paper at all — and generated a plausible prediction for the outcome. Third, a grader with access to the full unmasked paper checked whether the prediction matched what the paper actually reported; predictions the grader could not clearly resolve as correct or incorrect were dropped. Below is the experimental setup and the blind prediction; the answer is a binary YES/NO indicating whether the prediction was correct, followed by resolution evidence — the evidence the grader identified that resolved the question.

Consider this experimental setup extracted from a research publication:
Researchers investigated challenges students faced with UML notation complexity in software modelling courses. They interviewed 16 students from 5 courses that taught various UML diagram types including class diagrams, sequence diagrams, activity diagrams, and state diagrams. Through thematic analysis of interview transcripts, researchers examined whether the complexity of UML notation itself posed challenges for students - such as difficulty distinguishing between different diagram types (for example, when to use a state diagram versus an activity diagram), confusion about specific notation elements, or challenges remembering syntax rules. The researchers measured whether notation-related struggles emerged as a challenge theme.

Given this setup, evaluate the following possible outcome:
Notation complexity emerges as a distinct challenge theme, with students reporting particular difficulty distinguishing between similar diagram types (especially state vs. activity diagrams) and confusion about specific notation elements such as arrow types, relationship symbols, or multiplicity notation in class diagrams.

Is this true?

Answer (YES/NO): NO